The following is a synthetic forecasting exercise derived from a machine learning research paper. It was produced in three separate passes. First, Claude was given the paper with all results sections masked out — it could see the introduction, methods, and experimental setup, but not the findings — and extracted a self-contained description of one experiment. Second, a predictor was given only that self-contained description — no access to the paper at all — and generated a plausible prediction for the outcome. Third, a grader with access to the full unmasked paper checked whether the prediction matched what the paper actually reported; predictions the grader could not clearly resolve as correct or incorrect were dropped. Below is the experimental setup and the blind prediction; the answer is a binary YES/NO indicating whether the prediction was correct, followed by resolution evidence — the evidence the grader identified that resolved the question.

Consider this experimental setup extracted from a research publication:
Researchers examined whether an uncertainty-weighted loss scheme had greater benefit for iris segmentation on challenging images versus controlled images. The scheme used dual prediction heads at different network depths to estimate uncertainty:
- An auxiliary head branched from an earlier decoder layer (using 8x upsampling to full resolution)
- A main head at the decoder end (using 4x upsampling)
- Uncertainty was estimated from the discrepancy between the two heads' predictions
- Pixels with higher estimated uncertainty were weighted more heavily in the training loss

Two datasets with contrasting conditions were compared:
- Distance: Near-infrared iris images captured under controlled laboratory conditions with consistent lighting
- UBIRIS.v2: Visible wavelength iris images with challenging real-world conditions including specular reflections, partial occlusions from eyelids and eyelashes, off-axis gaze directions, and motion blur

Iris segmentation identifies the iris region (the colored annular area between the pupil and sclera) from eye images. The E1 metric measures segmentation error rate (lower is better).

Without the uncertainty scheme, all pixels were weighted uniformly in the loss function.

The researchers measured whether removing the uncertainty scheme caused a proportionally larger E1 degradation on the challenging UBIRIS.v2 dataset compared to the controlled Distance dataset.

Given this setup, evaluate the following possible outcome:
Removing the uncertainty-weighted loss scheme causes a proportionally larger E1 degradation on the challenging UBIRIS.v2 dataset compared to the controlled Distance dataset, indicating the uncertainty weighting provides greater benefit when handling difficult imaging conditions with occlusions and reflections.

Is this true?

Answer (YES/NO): NO